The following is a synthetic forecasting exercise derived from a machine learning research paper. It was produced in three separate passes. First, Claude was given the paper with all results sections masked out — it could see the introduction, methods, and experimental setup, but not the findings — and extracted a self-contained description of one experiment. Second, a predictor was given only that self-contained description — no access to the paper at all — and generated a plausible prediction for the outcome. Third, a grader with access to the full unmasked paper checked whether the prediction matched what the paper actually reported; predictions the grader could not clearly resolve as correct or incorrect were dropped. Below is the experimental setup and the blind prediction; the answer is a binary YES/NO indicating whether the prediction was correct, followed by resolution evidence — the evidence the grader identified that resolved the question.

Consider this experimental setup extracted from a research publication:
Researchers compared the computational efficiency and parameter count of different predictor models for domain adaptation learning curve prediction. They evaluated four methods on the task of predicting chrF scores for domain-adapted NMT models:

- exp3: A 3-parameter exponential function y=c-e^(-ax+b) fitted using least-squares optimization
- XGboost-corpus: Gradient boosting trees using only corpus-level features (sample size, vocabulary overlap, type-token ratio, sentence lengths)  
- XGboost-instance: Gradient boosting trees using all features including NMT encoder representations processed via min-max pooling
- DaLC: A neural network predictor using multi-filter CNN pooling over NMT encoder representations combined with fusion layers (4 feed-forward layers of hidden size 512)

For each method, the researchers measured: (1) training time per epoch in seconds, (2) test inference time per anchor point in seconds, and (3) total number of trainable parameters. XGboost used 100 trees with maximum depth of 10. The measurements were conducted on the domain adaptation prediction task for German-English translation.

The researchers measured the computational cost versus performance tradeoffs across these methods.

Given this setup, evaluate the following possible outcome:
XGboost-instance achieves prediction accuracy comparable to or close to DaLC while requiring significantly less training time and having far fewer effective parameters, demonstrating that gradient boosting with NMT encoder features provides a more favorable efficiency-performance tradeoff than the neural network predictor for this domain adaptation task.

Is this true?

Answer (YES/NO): NO